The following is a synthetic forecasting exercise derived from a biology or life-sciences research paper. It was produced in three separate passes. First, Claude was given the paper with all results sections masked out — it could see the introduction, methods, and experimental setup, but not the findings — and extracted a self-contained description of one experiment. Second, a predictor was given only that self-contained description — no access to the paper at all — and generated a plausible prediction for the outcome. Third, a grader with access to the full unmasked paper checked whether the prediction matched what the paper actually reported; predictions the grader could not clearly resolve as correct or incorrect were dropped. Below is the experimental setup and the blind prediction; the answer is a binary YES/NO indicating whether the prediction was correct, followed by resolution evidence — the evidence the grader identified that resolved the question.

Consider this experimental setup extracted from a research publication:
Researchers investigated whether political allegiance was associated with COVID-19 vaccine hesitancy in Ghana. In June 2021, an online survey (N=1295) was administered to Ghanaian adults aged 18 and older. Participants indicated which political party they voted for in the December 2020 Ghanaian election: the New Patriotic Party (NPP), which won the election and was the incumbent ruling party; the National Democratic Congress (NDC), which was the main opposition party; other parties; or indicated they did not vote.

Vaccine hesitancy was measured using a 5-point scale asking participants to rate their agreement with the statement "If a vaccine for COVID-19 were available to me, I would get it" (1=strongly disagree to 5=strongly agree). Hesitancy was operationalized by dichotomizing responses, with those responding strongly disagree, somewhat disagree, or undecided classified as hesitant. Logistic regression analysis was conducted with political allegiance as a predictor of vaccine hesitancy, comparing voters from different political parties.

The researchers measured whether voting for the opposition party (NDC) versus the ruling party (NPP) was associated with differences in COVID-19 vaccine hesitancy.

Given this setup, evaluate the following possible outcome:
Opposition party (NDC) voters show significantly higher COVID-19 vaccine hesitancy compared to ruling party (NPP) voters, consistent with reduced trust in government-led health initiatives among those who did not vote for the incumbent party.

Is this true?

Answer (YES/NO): YES